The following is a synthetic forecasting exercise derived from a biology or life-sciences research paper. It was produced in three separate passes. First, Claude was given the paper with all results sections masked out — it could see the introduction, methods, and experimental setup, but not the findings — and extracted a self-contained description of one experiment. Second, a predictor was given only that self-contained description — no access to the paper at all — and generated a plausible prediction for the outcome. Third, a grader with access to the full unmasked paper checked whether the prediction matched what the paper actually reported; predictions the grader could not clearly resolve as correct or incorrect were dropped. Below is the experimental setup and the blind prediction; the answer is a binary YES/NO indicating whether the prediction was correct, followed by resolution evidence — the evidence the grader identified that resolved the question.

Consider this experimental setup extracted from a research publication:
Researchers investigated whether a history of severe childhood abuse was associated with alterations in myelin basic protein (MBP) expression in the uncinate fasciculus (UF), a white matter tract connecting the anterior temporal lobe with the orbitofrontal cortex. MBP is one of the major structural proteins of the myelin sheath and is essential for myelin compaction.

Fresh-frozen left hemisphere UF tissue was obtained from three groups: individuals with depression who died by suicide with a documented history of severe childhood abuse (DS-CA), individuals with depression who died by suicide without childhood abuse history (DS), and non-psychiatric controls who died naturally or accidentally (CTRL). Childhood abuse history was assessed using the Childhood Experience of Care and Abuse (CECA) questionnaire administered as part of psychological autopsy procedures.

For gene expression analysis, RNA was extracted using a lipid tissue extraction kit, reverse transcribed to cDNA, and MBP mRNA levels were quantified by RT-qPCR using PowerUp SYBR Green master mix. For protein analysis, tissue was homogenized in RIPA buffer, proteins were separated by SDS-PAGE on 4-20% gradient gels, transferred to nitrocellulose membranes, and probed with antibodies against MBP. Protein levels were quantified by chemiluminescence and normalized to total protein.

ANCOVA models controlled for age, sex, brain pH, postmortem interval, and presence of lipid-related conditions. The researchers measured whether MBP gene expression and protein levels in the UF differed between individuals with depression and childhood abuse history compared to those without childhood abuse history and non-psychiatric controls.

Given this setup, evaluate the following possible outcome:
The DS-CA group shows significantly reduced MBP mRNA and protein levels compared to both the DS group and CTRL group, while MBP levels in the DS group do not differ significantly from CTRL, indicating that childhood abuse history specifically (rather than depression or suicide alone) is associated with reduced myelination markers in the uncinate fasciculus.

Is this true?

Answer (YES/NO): NO